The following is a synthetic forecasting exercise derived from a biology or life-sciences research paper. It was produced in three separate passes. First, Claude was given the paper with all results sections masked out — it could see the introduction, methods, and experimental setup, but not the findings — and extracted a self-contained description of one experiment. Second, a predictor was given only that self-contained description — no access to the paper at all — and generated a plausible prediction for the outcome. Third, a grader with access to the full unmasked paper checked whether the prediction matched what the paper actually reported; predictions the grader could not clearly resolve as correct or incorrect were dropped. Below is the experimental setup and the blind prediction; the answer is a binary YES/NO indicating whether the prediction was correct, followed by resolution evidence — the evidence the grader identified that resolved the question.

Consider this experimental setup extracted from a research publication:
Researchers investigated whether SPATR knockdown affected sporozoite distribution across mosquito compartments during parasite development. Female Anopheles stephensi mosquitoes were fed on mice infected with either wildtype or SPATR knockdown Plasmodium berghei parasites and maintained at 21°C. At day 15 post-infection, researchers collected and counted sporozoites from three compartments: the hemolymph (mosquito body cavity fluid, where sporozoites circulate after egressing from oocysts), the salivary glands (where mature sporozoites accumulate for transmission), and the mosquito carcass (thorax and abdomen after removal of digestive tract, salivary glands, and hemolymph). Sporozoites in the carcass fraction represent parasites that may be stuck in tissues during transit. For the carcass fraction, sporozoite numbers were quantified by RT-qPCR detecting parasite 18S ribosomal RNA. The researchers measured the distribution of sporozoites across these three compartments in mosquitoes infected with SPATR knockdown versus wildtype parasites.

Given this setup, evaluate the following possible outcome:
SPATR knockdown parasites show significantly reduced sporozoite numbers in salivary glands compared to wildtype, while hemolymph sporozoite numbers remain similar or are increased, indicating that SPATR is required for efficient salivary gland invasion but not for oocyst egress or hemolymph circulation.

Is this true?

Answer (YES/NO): NO